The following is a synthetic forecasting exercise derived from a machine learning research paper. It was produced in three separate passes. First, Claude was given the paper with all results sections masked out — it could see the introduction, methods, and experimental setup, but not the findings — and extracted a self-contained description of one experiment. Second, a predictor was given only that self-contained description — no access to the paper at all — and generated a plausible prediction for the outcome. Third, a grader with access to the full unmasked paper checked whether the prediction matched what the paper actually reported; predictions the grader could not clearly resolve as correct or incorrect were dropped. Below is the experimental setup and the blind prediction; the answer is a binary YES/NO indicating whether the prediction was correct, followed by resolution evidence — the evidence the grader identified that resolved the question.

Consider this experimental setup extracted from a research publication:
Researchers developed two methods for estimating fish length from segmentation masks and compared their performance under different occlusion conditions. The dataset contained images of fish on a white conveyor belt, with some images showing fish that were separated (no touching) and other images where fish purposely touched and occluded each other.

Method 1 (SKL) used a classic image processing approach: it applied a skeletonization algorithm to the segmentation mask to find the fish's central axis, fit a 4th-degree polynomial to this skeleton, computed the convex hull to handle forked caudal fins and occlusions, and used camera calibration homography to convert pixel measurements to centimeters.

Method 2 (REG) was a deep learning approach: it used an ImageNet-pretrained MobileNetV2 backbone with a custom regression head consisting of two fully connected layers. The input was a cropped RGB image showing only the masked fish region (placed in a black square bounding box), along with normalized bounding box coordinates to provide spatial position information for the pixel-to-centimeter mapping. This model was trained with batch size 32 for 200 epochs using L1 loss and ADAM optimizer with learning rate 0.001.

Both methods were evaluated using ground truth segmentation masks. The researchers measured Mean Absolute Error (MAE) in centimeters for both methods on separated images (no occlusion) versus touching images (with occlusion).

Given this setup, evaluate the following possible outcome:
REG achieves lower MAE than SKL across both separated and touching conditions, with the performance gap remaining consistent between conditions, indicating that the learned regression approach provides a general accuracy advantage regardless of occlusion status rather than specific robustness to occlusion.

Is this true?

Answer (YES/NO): NO